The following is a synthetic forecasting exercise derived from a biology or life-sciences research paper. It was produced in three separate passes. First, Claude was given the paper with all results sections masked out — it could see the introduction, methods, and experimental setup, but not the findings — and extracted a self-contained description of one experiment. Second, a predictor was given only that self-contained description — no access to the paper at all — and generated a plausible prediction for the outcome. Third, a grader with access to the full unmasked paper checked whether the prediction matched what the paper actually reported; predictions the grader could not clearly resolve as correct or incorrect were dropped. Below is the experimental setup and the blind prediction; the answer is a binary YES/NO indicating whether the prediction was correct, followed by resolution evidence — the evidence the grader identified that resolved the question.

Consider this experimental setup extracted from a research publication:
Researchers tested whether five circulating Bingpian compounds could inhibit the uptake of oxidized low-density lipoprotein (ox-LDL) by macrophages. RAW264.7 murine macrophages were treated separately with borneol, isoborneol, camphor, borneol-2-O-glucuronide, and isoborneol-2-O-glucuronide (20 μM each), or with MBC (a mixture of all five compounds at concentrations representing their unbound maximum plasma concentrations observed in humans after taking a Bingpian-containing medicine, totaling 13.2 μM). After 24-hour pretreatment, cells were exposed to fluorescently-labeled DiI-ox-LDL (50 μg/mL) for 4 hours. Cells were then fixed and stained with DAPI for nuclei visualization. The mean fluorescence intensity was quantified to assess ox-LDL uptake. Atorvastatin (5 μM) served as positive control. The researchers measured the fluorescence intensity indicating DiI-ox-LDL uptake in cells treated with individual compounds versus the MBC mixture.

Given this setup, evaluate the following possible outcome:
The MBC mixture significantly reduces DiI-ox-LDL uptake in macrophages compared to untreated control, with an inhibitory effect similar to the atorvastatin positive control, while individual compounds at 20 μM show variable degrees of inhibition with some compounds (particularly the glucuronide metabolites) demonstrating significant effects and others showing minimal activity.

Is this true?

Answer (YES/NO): NO